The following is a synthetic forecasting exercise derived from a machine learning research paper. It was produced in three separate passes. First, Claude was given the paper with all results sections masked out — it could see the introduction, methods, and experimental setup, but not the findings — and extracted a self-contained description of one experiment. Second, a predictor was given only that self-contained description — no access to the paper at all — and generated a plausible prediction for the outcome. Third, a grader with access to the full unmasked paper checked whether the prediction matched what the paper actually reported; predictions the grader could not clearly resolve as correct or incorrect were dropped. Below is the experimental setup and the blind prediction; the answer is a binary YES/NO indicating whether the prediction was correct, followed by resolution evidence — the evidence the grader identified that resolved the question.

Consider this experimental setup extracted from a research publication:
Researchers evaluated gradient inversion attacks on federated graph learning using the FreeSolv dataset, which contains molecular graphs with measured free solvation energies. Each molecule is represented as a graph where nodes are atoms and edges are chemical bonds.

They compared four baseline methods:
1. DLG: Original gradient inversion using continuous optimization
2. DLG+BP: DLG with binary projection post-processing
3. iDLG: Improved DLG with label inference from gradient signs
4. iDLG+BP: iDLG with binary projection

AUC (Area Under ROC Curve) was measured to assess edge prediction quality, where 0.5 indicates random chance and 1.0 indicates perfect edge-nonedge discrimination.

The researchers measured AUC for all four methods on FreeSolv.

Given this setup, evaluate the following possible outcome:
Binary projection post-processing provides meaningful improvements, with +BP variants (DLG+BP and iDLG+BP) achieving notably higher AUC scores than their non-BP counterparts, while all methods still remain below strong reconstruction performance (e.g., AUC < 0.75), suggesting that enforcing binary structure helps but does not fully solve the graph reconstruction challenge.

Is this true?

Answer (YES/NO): NO